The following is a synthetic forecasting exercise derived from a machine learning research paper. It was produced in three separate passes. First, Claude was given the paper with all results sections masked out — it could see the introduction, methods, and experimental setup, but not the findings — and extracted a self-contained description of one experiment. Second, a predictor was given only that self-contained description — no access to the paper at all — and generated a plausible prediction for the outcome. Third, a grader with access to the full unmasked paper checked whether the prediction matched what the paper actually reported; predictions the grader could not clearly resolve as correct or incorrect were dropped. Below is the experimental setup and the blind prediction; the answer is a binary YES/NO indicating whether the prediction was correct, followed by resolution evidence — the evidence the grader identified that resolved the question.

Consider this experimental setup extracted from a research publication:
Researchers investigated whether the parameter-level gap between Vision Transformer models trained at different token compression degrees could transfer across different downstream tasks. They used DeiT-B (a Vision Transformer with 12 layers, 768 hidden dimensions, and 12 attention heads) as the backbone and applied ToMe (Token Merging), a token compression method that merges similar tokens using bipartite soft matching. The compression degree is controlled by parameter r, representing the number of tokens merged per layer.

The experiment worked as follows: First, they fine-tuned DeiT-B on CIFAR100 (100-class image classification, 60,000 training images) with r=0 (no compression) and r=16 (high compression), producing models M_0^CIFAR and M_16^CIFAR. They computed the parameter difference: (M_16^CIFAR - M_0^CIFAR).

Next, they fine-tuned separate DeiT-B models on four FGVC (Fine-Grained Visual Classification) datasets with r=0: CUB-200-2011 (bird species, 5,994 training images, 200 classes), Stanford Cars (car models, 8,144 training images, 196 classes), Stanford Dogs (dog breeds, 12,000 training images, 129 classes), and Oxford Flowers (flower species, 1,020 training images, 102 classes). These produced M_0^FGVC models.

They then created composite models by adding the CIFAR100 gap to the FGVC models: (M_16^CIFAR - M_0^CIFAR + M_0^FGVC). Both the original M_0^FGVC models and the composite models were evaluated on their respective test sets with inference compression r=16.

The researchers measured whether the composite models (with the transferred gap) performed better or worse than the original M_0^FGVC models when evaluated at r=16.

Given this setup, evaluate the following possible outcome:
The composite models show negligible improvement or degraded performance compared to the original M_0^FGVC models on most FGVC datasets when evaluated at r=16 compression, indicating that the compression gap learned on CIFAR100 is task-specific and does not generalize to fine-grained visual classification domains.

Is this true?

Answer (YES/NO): NO